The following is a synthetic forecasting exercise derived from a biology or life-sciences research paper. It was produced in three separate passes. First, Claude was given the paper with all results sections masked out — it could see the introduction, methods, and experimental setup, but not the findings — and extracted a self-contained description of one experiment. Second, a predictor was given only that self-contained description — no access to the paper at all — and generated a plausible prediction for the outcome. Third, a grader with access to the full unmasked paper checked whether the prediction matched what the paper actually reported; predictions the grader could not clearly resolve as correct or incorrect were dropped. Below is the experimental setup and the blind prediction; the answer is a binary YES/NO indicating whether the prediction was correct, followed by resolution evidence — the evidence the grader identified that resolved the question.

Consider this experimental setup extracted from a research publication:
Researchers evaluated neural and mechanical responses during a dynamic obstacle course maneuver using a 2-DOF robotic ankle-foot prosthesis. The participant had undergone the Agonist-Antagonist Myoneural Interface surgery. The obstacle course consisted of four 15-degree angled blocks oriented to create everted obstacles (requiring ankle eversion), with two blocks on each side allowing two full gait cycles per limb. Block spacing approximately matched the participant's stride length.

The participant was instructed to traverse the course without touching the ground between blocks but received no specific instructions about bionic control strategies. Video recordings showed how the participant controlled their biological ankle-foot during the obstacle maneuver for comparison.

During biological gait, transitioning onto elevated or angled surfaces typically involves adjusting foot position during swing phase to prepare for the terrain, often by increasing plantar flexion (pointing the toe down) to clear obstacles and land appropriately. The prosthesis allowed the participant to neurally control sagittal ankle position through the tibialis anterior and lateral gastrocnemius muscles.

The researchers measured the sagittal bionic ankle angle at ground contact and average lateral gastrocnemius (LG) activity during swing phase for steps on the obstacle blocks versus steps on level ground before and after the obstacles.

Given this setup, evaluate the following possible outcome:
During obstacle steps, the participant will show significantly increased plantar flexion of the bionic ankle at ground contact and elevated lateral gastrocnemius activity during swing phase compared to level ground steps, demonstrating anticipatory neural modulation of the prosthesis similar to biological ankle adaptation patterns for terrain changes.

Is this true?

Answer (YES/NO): YES